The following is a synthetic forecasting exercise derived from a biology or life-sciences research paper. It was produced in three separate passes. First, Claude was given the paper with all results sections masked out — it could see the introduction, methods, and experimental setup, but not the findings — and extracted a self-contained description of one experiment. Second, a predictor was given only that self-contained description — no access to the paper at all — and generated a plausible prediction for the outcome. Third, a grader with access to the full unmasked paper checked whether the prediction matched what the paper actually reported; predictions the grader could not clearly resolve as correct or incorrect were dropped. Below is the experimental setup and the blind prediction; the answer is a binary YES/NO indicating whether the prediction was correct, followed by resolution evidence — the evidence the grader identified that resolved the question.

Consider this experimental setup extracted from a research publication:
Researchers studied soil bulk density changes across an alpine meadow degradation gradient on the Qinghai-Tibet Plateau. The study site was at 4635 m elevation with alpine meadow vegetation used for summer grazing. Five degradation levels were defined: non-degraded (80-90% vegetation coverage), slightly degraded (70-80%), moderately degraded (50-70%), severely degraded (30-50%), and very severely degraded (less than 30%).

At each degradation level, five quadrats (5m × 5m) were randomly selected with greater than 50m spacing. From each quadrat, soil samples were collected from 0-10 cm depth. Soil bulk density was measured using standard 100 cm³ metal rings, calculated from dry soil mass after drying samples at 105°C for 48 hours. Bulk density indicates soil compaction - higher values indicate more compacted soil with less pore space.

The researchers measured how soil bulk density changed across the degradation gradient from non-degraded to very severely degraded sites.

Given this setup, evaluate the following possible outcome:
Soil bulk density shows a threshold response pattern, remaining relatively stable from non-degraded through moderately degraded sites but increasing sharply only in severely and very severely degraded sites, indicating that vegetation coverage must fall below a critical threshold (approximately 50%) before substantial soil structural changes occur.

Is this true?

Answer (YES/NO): NO